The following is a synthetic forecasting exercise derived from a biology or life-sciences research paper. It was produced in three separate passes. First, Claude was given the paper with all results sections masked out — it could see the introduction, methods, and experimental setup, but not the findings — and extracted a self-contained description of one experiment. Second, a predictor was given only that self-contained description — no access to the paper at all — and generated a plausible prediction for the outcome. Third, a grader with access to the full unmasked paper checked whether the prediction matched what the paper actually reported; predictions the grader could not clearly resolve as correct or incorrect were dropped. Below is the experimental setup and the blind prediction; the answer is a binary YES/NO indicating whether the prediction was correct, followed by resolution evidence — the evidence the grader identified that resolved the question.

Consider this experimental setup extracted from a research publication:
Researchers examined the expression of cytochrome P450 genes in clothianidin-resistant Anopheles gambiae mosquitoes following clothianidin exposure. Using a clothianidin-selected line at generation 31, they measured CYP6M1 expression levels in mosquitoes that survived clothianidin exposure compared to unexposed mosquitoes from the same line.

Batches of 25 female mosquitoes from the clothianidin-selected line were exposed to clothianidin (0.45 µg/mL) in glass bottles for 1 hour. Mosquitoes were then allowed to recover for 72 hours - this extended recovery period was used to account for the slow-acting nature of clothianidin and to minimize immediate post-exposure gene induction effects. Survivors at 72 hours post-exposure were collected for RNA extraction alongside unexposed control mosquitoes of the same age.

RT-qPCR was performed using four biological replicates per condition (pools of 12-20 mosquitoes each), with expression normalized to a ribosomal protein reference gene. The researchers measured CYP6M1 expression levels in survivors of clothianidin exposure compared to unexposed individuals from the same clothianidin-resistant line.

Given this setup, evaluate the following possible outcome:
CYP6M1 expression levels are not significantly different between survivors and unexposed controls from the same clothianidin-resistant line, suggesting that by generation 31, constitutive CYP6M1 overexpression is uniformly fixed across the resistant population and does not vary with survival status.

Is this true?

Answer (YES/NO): NO